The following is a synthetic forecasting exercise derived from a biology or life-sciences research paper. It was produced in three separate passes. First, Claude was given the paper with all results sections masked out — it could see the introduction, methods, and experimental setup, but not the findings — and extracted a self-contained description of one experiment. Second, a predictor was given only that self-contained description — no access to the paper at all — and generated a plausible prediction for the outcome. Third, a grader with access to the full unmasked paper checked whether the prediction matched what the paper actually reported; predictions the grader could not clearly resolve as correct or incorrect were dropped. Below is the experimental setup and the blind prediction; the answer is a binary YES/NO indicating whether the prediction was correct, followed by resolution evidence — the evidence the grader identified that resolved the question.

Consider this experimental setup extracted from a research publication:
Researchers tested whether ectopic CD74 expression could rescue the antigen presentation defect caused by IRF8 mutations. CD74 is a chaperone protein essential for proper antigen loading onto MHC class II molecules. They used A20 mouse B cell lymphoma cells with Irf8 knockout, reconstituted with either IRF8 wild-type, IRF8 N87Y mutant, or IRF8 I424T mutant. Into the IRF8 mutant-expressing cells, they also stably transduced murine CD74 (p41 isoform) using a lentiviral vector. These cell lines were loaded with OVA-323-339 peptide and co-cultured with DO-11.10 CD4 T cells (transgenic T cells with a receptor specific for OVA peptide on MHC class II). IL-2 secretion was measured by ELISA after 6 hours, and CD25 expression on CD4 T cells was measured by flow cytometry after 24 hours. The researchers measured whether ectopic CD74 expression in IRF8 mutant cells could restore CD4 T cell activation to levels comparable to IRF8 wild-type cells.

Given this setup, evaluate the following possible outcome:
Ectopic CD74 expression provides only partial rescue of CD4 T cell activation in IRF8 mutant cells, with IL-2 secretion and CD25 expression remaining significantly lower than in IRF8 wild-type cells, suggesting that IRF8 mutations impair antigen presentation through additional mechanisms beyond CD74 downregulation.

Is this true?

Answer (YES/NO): NO